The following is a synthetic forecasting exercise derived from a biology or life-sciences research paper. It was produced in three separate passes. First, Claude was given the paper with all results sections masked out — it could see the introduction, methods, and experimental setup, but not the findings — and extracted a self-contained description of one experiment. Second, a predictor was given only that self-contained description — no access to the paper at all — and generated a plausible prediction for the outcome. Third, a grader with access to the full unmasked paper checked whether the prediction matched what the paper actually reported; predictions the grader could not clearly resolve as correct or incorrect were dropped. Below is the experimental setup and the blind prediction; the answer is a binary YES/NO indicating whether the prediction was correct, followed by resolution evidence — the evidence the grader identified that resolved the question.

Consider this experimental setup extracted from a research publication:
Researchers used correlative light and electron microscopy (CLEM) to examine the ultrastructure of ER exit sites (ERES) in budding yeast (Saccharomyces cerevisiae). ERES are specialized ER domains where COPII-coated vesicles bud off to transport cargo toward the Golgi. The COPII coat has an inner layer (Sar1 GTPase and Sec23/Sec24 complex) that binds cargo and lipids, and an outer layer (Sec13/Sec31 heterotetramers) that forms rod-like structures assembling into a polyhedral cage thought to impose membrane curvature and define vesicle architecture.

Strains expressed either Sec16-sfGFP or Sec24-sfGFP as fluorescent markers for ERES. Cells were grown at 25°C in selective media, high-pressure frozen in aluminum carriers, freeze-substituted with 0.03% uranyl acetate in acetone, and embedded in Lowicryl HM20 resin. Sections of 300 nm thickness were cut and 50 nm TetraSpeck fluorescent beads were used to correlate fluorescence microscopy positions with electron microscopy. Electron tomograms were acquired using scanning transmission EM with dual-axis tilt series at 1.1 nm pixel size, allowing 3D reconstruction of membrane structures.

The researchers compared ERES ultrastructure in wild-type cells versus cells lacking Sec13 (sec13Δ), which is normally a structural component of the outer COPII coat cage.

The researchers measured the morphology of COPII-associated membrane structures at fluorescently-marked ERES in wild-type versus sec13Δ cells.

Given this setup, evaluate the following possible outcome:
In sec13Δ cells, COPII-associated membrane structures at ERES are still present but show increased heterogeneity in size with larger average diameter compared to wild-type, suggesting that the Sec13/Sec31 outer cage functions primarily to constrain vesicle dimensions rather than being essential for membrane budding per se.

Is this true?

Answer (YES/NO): YES